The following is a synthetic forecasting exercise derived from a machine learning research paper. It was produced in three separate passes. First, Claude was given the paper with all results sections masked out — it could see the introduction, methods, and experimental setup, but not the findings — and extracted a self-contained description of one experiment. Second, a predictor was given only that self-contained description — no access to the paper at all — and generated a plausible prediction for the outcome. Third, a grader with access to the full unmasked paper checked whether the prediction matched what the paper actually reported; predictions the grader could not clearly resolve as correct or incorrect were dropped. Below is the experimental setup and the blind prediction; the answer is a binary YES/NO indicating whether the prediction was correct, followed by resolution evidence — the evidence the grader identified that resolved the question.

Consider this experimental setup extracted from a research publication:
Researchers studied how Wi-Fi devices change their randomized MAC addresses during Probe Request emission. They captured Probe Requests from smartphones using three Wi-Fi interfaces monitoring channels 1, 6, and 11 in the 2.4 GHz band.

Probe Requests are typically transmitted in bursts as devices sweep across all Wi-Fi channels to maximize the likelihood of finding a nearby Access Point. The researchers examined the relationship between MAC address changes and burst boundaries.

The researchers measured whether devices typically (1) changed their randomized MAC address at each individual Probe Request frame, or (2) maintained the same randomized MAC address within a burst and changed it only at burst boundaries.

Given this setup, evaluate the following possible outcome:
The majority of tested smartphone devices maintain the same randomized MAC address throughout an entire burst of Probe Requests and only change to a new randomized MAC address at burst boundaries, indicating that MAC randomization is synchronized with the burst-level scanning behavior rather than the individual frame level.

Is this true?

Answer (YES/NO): YES